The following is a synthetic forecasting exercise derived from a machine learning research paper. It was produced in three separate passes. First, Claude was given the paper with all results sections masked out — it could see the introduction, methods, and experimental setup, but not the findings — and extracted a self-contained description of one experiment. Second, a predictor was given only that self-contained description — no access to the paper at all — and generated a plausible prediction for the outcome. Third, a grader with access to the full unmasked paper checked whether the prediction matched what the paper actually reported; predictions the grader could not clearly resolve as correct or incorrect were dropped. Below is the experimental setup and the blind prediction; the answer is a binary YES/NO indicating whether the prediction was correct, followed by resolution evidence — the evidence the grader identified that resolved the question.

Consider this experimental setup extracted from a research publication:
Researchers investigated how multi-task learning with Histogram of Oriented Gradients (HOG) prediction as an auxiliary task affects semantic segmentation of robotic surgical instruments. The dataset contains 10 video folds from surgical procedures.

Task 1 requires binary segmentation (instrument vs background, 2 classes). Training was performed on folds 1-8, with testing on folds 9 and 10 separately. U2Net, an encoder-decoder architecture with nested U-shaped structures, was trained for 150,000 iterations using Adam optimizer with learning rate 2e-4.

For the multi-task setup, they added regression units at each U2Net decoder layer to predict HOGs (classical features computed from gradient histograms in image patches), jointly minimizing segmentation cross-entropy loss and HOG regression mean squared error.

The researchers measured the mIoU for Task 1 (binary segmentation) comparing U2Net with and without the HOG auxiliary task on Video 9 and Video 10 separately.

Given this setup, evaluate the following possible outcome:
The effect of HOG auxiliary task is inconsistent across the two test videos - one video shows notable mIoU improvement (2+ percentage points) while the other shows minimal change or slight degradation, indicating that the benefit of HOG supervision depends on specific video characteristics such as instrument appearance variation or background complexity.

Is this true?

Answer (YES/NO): NO